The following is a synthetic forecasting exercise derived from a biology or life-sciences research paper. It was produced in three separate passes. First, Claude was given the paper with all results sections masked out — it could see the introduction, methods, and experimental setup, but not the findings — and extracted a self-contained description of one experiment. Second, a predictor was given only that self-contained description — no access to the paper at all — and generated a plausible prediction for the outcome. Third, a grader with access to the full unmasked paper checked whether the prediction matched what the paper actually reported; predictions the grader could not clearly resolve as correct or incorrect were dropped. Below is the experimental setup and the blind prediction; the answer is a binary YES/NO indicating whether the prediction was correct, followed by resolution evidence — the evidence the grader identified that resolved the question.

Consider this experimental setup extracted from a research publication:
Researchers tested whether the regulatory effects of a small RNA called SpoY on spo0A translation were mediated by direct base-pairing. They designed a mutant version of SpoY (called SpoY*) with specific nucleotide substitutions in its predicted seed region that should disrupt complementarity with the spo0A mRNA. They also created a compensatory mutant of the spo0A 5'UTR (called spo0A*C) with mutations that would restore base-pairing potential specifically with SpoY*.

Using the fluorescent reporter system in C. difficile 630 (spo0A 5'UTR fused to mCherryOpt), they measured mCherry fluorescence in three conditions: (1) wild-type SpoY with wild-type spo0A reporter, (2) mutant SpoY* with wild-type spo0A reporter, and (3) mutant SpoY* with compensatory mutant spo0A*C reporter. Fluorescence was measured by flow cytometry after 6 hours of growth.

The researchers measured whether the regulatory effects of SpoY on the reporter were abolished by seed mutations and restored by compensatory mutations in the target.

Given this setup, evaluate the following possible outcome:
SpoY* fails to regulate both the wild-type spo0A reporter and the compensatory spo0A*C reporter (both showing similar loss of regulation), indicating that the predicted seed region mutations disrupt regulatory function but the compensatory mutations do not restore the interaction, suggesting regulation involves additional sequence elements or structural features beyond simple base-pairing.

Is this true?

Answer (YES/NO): NO